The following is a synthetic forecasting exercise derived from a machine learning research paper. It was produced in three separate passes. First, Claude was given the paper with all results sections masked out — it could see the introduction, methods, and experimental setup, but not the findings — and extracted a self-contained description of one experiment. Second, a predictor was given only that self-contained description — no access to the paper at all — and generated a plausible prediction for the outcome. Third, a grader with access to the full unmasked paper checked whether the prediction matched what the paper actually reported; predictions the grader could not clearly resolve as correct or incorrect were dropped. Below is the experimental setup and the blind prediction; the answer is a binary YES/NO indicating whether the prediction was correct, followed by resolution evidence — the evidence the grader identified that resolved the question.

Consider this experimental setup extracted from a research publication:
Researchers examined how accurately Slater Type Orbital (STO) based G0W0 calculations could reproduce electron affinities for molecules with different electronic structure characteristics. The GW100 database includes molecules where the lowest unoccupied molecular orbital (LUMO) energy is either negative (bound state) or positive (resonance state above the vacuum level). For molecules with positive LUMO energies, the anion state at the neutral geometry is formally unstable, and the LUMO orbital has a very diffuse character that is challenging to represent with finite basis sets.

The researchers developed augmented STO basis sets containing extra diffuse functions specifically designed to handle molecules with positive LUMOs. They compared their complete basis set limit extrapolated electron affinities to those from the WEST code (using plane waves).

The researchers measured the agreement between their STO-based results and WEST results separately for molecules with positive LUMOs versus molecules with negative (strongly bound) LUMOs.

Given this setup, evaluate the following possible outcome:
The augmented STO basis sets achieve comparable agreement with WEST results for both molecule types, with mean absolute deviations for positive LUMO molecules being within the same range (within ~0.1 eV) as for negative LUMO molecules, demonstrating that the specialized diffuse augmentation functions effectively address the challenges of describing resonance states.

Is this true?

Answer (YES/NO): NO